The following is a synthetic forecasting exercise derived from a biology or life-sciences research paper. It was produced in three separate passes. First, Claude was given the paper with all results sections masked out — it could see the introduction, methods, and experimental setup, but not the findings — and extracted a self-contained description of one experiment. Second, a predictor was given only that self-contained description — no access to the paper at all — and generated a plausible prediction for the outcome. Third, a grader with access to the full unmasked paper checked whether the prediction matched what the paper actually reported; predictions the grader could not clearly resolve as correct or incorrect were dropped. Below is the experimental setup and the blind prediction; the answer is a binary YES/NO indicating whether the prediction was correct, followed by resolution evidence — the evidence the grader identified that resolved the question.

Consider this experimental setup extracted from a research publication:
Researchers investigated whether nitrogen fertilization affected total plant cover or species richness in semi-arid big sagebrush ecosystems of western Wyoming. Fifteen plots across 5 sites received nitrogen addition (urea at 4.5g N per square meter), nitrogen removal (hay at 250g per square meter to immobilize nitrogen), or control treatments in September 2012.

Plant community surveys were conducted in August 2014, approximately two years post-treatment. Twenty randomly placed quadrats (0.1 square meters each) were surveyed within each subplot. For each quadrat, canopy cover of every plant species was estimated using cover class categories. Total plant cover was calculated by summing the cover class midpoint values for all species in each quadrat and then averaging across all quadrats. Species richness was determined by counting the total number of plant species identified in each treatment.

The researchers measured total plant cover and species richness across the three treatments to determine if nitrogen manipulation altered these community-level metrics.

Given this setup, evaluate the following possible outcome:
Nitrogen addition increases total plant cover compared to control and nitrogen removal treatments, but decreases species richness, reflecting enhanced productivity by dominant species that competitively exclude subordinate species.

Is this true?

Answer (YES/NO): NO